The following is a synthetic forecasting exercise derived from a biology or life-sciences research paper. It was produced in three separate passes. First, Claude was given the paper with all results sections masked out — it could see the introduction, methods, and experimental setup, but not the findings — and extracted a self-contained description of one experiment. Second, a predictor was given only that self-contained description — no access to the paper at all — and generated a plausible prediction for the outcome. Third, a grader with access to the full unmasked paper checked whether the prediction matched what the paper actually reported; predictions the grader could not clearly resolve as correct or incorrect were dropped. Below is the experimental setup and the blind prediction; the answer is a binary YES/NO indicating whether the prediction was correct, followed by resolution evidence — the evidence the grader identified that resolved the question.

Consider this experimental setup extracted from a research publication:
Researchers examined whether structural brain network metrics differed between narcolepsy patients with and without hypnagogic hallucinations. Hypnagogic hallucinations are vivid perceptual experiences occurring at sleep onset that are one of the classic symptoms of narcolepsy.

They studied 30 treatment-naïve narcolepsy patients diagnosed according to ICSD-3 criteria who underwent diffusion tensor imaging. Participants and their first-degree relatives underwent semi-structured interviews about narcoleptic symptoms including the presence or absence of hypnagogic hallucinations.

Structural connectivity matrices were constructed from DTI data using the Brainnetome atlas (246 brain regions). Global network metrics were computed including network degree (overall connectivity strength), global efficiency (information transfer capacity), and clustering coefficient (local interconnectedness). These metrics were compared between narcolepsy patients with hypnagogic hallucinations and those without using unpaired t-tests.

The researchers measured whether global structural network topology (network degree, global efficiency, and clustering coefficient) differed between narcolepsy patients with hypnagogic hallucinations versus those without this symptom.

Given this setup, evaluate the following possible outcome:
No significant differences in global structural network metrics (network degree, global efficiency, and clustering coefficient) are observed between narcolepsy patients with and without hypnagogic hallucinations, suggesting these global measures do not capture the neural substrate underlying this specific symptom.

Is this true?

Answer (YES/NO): YES